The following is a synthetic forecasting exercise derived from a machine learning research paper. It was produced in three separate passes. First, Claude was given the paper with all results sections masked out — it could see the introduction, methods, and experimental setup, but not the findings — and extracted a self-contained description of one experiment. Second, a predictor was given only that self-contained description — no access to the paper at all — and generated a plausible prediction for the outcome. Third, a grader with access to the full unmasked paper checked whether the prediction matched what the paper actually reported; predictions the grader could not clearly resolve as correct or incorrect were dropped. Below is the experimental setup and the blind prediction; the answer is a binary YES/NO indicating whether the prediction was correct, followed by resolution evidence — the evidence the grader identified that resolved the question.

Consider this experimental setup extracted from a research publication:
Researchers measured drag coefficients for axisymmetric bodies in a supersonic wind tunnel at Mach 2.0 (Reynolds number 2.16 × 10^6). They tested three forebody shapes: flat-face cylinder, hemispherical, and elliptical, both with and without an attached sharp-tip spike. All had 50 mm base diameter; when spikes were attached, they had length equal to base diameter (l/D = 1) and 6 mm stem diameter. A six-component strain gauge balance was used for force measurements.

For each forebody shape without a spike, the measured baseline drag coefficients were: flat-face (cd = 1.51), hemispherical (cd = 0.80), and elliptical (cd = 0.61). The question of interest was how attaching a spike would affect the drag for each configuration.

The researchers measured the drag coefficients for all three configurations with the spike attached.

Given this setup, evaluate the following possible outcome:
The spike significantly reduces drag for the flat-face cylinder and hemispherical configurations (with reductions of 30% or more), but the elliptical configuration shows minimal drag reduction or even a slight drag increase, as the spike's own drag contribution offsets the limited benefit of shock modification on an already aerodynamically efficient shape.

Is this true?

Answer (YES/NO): NO